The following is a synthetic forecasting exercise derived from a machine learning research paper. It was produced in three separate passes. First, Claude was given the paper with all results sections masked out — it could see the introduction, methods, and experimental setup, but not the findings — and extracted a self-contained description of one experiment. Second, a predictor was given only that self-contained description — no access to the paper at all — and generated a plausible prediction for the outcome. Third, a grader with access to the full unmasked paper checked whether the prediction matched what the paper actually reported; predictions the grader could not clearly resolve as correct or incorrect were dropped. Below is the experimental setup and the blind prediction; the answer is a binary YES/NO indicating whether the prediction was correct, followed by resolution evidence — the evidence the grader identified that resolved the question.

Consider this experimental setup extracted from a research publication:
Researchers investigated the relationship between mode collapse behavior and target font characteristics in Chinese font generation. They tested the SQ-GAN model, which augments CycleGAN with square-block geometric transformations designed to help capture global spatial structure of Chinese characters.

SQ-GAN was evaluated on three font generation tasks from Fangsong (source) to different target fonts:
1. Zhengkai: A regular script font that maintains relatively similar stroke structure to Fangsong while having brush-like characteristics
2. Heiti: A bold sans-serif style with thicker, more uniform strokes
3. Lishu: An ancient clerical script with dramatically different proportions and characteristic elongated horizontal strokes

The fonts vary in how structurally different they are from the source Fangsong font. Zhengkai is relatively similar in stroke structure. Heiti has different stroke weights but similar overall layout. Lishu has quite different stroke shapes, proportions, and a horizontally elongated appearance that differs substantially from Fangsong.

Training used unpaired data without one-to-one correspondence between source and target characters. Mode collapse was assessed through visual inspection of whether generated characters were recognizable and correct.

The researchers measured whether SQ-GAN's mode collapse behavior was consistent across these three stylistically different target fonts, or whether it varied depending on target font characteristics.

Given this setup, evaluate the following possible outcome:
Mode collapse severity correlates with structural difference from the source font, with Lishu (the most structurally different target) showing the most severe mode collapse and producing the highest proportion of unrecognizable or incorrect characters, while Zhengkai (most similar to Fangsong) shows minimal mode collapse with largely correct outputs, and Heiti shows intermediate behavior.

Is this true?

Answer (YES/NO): NO